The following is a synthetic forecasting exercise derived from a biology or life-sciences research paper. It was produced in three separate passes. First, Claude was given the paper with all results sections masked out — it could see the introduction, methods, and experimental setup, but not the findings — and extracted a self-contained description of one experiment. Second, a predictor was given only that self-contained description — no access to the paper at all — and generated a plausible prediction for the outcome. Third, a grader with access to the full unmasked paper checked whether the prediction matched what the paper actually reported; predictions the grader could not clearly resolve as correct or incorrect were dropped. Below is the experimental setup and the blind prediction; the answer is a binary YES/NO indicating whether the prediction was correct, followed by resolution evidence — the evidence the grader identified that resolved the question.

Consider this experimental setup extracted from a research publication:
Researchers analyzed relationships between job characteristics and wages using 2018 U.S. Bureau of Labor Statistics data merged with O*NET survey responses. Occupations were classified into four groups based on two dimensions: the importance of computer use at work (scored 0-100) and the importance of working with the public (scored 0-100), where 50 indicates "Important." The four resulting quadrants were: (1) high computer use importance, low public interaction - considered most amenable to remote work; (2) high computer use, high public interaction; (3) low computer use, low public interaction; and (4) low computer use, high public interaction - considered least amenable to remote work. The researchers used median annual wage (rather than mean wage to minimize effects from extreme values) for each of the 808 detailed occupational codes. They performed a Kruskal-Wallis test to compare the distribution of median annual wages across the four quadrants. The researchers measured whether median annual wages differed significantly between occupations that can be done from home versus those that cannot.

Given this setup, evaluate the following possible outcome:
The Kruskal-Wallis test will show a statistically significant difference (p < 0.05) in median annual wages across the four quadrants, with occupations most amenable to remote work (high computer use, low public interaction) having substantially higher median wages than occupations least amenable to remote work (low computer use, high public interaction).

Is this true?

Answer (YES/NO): YES